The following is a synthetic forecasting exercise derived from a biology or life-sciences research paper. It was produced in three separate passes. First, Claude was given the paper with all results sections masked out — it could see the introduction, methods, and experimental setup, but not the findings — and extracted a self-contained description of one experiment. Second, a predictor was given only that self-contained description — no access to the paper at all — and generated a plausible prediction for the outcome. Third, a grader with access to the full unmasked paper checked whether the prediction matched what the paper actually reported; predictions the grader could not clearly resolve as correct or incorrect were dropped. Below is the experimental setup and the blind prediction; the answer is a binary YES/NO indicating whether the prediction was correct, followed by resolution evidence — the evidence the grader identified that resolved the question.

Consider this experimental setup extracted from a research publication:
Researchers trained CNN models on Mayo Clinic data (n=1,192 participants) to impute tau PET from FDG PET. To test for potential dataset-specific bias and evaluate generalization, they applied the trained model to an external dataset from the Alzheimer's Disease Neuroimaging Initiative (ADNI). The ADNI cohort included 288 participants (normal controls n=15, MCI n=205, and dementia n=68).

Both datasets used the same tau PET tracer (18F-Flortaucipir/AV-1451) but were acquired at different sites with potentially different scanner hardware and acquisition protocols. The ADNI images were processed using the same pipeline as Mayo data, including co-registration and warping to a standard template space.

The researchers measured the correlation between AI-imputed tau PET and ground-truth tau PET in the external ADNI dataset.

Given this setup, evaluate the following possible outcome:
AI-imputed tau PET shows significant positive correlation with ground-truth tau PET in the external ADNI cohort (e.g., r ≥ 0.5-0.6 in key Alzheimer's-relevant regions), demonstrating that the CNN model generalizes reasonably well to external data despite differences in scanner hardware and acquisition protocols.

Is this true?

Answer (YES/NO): YES